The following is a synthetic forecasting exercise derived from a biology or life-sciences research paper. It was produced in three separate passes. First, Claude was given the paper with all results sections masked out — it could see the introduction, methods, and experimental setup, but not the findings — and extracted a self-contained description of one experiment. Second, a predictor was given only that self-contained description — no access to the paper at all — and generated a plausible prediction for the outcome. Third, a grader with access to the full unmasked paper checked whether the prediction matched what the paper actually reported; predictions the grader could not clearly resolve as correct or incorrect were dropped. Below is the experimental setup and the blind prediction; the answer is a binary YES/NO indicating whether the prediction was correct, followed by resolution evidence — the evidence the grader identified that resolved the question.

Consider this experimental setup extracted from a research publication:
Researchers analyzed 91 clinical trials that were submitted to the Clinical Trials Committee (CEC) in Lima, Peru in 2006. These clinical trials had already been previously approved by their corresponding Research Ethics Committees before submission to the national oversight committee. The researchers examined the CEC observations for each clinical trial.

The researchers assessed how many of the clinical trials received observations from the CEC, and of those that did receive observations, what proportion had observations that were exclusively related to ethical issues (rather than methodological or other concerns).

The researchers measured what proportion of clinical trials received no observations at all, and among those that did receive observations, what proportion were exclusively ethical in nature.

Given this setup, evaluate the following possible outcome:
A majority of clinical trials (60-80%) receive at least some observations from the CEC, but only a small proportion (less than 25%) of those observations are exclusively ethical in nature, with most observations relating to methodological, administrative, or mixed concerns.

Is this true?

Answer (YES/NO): NO